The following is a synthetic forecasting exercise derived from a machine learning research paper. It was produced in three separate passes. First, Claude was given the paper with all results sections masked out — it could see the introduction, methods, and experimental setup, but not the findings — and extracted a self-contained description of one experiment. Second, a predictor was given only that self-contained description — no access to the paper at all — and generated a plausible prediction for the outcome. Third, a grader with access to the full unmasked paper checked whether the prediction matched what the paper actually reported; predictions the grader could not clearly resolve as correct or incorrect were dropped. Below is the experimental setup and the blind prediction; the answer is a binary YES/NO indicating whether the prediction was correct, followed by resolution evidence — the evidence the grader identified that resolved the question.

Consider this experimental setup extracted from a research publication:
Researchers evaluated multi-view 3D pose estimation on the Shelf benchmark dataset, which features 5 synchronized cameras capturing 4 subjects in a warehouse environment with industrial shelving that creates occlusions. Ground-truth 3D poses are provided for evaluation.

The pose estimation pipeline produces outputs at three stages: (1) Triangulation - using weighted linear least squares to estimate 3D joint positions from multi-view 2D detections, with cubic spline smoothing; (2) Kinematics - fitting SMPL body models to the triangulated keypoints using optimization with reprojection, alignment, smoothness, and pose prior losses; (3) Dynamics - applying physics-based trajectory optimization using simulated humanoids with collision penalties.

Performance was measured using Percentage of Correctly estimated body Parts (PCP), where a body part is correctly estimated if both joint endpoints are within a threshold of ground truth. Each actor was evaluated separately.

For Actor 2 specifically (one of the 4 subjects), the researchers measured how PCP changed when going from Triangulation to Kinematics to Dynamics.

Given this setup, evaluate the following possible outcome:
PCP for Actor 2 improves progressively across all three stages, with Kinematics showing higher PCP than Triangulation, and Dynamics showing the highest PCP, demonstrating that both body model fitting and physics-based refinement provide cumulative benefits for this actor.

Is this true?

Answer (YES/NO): YES